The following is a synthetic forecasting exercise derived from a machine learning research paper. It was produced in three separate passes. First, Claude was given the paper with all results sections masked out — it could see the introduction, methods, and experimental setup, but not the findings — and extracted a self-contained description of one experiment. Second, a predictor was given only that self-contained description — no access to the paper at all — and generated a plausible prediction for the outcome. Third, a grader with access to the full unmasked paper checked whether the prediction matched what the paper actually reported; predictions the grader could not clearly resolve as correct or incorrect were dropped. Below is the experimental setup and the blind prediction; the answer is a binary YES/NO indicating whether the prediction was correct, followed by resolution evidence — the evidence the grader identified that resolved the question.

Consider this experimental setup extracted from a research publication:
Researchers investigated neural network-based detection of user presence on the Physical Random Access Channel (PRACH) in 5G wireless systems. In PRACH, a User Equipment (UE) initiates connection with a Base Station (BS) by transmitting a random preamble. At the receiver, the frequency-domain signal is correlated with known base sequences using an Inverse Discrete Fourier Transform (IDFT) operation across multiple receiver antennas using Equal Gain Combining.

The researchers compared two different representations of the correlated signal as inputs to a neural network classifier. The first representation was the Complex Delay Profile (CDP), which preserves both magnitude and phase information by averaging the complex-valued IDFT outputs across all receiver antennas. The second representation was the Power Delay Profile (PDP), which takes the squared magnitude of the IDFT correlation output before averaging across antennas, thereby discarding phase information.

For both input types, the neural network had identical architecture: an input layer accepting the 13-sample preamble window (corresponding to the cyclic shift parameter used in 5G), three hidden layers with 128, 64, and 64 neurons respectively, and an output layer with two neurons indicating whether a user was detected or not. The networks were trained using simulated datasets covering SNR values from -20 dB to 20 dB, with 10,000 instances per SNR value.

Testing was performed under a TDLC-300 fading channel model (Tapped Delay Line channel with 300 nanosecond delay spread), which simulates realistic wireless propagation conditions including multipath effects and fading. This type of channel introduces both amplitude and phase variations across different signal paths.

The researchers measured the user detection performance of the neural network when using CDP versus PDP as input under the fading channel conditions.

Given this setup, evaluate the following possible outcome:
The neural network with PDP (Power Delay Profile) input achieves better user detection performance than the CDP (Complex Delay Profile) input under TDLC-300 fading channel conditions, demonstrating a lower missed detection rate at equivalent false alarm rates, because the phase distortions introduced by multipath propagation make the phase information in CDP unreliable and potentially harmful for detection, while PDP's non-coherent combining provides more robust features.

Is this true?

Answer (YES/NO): YES